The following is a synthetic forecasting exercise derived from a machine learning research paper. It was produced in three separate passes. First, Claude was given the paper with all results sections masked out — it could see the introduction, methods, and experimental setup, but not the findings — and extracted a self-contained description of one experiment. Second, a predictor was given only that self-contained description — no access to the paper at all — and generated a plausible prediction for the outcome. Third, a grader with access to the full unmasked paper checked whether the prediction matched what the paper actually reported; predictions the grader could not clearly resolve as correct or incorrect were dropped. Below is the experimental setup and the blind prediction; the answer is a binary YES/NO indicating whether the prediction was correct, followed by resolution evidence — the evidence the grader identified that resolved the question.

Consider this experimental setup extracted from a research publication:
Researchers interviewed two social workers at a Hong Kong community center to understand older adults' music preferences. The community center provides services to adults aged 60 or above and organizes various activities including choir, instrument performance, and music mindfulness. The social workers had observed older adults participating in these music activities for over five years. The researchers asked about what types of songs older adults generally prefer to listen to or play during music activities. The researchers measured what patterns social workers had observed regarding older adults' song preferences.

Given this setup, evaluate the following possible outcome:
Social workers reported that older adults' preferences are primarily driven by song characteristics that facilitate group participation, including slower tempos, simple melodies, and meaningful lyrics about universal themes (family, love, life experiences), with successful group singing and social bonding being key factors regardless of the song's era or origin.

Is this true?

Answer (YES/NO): NO